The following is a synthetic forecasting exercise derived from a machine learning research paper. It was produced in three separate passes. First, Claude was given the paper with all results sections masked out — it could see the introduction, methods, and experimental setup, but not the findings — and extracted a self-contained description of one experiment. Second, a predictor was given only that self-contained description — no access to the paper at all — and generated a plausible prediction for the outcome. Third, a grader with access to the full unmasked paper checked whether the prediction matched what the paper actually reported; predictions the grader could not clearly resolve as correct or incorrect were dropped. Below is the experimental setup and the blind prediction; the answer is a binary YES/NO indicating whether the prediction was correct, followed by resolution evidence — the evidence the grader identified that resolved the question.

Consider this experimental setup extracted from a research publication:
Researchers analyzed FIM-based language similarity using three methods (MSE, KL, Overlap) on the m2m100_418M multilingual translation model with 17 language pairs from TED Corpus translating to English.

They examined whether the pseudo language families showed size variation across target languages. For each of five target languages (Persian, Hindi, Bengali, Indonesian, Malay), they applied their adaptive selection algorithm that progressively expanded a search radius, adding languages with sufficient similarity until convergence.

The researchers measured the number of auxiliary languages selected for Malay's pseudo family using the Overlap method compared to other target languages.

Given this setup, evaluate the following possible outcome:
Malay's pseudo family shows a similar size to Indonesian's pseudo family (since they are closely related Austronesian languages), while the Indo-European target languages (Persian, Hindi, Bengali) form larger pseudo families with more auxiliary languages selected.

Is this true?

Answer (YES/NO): NO